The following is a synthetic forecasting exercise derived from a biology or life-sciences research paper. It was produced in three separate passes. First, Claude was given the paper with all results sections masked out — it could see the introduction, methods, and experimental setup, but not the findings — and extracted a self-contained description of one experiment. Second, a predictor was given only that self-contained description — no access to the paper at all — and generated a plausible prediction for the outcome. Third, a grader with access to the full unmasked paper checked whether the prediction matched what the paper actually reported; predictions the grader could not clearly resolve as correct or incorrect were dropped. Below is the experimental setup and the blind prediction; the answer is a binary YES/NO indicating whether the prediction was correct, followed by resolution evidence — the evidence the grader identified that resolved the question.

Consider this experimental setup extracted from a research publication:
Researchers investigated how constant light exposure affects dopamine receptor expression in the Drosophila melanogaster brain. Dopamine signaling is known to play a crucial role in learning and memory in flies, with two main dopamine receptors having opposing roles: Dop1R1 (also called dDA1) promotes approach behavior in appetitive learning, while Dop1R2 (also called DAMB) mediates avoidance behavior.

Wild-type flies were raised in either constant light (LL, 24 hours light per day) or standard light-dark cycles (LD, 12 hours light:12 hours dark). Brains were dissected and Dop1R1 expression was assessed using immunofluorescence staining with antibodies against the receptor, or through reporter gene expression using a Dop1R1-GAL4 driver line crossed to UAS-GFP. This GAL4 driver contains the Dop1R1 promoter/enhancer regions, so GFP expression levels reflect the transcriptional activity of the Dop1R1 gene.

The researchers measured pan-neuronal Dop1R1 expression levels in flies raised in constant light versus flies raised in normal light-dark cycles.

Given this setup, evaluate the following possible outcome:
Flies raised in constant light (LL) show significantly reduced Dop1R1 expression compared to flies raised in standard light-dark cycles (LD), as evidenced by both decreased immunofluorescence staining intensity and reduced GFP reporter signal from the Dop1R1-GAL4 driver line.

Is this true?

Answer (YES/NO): NO